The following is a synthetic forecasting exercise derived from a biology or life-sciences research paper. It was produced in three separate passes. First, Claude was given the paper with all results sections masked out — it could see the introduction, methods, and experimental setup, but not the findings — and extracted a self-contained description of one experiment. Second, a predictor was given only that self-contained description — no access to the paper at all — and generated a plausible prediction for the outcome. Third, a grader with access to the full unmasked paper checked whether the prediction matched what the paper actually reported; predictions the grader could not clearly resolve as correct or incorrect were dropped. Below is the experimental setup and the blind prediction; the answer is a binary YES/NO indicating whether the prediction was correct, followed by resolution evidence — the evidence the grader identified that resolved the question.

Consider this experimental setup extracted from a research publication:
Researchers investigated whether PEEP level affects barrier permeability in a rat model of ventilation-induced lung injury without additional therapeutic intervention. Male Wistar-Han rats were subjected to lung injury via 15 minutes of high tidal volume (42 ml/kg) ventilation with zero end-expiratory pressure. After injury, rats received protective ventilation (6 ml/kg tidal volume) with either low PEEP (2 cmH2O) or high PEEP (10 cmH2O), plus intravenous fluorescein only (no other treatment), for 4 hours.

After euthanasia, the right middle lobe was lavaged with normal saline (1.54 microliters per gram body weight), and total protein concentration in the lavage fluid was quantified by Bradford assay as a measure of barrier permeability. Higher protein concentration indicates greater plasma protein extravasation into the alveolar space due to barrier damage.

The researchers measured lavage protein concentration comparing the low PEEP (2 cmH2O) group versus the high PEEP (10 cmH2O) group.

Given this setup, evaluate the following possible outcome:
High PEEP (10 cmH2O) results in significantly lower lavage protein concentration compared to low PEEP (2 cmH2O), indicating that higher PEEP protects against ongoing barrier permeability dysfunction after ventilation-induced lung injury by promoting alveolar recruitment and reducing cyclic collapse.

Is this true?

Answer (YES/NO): NO